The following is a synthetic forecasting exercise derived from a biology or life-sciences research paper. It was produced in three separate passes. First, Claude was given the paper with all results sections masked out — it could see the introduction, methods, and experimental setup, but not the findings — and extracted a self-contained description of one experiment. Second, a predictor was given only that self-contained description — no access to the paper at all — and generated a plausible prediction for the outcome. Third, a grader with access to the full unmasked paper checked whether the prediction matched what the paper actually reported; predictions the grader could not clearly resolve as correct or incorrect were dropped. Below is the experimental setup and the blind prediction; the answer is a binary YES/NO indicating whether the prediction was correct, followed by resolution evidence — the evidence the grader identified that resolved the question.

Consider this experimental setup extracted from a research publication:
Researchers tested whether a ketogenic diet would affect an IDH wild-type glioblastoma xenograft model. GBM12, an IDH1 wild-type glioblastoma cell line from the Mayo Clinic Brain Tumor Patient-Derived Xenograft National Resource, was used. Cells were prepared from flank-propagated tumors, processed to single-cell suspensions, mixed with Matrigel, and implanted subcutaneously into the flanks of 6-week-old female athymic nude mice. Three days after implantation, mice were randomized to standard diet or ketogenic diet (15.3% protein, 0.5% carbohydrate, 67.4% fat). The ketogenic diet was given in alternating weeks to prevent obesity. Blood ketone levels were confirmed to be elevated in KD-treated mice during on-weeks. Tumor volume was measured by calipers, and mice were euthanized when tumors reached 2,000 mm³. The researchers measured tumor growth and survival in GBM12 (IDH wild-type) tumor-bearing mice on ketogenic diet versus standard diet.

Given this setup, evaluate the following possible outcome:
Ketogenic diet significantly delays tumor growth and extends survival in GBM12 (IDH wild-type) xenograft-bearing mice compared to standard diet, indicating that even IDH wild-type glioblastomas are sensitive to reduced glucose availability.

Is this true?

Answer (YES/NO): NO